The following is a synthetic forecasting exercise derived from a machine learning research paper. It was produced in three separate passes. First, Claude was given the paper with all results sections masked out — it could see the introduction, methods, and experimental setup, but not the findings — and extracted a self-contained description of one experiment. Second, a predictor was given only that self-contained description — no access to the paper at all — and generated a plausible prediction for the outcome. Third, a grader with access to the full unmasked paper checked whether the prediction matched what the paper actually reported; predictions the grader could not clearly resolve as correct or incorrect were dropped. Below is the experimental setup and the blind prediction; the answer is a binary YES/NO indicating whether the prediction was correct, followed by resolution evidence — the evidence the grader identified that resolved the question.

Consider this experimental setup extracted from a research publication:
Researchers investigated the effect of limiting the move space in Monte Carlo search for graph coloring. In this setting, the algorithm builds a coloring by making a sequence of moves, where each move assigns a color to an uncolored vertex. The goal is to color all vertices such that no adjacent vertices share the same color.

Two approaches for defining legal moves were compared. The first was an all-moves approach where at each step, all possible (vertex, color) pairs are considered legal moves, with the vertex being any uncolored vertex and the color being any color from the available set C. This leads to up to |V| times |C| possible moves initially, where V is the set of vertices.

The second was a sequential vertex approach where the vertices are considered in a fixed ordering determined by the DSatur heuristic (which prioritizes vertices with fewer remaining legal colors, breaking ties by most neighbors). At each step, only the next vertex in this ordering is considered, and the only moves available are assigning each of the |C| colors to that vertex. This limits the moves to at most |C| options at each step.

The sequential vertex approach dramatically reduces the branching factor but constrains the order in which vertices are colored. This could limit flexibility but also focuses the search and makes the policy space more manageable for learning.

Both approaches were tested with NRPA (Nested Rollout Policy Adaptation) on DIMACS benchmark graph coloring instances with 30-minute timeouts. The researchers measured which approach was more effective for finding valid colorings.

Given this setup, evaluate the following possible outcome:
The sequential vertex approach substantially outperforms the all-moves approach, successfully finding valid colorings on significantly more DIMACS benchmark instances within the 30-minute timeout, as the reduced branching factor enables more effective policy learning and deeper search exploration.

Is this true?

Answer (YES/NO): YES